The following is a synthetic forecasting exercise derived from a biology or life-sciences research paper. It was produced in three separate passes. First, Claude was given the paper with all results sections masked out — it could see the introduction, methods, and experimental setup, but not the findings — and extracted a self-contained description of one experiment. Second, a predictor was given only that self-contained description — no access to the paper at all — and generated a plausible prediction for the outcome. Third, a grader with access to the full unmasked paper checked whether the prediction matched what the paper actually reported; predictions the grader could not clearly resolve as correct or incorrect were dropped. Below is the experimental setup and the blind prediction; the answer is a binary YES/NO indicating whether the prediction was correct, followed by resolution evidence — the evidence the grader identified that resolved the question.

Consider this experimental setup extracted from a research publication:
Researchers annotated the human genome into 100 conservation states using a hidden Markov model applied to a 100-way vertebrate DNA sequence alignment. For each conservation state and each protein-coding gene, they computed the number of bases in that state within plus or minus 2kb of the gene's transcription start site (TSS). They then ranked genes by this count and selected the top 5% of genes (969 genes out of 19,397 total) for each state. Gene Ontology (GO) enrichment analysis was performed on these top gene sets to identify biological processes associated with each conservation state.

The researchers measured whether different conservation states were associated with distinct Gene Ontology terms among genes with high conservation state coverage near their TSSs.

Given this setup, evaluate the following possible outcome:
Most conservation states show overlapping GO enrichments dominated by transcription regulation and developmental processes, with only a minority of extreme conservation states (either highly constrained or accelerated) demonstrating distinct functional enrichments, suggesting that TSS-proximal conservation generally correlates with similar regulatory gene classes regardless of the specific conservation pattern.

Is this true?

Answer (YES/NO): NO